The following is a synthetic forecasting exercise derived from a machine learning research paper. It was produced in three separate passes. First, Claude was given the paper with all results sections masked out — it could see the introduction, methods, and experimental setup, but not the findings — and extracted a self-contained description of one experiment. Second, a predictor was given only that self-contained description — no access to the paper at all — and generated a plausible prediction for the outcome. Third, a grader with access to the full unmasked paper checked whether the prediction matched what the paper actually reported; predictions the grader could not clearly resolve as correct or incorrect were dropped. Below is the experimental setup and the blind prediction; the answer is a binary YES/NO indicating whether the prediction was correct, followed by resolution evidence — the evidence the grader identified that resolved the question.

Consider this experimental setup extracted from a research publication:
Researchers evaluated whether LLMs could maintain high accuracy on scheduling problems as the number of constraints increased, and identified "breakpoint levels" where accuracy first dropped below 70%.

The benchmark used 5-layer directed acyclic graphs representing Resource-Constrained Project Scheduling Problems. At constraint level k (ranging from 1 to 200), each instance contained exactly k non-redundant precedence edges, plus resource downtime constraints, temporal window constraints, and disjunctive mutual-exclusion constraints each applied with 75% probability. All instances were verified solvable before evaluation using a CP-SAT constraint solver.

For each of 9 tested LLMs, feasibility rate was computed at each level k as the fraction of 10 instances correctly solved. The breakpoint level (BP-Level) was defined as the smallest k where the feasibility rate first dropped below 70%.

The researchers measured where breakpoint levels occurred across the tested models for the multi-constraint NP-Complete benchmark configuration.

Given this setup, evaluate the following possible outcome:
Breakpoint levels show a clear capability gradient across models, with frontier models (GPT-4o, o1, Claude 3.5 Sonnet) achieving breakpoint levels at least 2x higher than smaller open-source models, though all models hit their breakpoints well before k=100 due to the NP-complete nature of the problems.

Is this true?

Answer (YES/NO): NO